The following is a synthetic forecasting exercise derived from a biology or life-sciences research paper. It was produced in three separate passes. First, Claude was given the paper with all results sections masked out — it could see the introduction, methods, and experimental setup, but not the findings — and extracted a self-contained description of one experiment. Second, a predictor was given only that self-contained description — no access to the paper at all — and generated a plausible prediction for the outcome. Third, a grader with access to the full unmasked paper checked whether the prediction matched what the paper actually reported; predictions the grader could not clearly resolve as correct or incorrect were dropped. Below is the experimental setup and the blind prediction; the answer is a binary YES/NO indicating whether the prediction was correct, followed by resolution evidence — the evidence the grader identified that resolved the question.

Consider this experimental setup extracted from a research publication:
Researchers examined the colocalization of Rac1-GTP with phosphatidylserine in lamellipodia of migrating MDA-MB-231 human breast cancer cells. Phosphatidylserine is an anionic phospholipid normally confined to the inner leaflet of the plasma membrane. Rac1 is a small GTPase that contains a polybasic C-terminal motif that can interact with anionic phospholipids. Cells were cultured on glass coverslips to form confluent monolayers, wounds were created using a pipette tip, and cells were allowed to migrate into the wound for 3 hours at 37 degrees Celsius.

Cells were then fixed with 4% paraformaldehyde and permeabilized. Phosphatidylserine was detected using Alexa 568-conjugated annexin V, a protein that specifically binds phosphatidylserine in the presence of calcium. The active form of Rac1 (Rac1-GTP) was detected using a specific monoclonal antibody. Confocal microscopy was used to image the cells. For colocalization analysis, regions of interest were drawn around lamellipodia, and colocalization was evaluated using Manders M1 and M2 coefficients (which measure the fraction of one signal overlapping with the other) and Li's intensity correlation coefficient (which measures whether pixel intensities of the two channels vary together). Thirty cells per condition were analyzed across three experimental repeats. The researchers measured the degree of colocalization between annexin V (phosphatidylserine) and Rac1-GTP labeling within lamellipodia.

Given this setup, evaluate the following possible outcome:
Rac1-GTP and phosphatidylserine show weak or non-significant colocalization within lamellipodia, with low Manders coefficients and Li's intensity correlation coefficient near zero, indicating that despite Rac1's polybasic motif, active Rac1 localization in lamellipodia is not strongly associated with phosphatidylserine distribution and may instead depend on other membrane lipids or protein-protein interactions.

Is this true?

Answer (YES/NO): NO